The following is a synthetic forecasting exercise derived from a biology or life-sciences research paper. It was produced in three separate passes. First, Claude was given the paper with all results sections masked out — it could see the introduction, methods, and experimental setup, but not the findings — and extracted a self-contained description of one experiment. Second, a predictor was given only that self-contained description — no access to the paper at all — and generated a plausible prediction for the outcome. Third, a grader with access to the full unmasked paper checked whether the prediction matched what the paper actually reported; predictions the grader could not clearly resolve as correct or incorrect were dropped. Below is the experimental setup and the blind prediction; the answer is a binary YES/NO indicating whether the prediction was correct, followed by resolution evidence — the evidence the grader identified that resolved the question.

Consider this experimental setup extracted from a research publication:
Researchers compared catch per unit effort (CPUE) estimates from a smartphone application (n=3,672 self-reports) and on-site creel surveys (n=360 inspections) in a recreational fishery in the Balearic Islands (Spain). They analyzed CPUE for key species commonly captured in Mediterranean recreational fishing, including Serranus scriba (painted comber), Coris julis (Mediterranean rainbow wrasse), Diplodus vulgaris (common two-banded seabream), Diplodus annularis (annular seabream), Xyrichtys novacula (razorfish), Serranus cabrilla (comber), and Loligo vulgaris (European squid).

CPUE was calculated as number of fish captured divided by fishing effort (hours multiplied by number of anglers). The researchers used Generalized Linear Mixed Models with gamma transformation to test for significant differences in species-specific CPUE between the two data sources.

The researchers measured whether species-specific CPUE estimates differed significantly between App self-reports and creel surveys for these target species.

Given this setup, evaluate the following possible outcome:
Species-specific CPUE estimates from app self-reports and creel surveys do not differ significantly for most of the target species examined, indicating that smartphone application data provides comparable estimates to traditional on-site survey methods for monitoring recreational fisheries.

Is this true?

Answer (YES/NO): NO